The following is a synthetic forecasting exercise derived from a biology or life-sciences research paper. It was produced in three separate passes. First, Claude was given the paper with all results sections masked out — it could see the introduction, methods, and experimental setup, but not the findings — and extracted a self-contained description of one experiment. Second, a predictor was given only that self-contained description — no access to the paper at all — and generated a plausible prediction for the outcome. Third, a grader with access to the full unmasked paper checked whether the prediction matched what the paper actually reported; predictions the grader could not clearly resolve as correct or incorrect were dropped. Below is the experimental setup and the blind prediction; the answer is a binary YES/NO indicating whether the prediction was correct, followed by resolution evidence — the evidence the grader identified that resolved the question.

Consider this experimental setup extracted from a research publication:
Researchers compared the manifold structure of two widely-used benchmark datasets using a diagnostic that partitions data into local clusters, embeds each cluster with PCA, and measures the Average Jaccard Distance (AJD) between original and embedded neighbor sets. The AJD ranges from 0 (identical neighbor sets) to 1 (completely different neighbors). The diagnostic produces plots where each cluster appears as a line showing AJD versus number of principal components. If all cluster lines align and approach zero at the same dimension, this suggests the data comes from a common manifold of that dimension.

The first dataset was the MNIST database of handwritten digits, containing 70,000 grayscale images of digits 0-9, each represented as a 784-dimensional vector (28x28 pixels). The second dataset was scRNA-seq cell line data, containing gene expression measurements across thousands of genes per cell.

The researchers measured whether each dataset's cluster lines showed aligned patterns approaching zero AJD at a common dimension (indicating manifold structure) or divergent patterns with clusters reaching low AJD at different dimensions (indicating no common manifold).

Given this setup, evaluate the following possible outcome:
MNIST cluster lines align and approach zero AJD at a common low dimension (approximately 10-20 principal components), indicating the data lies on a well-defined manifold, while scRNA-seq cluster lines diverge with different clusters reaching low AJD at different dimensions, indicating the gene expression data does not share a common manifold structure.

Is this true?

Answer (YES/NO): NO